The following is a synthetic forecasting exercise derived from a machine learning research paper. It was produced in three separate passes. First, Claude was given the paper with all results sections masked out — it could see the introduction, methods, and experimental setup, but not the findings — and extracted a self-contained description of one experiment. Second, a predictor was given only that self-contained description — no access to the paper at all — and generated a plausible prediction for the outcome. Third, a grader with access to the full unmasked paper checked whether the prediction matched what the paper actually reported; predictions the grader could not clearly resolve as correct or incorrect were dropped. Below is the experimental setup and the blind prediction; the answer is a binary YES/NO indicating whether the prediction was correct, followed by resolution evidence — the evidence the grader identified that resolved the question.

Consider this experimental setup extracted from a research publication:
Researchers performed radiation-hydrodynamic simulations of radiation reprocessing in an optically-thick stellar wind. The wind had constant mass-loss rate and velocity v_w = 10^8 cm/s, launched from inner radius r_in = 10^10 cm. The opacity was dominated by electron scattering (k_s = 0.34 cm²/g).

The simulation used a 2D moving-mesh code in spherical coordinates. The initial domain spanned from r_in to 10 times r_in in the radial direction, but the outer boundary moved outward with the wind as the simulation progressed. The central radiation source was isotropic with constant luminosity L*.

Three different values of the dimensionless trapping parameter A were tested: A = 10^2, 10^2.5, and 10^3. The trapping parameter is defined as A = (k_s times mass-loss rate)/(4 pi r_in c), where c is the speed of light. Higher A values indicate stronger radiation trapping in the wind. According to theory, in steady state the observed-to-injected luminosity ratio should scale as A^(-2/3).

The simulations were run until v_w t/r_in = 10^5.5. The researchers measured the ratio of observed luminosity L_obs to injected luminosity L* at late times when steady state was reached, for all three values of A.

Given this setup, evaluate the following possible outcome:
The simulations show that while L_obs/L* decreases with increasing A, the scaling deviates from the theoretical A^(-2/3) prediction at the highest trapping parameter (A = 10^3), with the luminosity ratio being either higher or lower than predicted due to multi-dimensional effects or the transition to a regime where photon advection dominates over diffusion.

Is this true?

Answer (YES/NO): NO